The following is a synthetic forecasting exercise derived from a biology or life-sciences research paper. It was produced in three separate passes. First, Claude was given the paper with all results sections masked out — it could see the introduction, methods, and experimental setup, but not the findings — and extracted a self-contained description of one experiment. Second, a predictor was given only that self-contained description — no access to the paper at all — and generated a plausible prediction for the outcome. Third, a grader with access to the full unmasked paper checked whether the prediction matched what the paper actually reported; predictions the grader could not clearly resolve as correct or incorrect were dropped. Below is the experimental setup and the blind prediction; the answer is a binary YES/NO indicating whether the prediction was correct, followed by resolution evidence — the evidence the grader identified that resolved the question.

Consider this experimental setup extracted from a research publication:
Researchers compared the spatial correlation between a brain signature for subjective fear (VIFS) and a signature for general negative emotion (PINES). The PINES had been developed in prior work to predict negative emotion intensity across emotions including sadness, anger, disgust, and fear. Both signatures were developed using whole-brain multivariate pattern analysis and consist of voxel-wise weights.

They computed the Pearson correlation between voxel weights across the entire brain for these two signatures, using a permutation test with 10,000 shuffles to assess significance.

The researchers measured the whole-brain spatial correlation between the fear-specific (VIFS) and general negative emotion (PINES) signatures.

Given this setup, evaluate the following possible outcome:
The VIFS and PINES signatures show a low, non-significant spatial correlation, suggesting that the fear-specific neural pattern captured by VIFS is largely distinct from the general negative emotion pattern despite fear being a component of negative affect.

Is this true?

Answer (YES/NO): NO